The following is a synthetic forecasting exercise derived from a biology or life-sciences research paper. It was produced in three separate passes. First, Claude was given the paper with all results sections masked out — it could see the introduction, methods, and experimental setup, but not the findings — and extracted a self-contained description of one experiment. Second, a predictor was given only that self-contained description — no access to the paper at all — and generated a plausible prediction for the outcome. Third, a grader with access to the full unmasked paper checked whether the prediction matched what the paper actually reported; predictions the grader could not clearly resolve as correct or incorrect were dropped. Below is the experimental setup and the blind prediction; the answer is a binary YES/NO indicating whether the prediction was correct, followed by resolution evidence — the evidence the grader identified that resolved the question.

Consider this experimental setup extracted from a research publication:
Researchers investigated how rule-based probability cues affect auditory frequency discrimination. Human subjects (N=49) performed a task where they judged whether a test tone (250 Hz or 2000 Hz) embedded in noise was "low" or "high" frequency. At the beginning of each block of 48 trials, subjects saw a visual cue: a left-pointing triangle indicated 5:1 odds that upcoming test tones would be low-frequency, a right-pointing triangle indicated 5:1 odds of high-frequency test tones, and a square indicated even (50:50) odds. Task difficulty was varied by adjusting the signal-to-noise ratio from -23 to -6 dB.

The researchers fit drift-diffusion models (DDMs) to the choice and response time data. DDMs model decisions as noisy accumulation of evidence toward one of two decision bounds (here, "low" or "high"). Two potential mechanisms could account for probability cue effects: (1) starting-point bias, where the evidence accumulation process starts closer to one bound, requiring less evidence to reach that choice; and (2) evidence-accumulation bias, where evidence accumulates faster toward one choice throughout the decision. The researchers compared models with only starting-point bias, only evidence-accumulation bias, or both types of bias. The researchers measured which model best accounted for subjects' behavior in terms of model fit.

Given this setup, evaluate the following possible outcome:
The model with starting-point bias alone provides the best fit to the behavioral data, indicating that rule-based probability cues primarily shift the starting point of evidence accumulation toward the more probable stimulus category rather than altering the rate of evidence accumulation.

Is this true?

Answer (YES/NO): NO